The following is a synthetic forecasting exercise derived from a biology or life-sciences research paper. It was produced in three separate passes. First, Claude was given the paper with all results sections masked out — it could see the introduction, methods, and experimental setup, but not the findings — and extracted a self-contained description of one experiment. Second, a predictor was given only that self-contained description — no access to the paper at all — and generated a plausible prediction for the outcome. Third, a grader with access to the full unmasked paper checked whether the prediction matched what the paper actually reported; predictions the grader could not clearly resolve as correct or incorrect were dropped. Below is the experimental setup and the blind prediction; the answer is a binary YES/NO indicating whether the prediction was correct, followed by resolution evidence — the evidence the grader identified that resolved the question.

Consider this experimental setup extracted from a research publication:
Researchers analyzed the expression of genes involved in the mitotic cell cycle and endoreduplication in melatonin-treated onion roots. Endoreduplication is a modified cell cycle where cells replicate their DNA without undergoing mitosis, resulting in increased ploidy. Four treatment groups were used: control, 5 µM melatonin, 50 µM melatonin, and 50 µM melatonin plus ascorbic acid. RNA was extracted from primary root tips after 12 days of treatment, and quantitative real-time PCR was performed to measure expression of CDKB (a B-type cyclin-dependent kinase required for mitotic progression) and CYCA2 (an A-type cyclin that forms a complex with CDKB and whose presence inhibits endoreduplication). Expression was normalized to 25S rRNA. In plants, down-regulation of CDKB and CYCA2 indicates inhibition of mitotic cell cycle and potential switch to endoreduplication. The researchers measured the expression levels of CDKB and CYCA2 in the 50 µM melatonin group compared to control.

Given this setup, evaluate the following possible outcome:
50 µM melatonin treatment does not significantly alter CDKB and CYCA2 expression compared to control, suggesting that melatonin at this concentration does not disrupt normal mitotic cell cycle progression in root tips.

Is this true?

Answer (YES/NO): NO